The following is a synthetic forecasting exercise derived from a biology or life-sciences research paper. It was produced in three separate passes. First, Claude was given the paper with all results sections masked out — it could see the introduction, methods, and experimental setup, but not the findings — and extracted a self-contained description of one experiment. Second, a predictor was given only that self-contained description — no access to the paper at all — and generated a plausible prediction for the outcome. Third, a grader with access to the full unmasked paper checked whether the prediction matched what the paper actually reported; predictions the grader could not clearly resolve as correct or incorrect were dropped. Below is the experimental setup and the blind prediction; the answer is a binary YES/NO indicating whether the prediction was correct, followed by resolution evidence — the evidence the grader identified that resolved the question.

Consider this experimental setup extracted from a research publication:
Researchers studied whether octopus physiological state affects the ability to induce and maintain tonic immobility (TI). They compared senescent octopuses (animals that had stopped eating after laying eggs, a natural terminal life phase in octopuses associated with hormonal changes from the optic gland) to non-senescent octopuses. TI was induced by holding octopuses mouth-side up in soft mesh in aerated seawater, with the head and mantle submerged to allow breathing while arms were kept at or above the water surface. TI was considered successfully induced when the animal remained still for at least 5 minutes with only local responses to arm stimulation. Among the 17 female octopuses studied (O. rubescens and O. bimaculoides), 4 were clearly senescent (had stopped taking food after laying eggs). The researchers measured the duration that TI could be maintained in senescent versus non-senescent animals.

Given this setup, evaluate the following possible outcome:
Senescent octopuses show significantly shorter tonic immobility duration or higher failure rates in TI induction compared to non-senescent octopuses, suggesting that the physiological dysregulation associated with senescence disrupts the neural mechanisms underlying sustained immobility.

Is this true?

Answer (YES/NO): YES